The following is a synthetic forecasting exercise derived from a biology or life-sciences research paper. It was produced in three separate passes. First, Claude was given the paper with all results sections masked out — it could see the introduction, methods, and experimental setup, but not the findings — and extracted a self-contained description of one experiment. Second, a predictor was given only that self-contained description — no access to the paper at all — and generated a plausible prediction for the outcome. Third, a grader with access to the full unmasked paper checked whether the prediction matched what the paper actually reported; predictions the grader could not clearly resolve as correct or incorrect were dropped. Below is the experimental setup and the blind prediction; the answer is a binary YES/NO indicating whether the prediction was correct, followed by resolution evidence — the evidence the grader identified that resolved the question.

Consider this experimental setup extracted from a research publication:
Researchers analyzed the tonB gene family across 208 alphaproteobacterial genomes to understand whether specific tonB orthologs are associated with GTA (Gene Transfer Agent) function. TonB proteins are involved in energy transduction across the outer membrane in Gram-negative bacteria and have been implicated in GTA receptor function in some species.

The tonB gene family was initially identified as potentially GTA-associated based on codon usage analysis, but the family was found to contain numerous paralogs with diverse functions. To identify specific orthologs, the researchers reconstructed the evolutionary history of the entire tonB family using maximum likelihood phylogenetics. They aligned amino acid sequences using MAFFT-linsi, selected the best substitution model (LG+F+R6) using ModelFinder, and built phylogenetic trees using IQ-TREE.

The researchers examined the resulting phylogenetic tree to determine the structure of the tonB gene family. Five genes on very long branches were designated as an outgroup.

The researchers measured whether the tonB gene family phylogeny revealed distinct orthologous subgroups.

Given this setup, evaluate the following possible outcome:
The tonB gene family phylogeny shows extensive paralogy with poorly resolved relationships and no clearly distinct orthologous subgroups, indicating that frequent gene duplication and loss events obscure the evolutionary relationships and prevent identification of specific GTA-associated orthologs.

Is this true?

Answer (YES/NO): NO